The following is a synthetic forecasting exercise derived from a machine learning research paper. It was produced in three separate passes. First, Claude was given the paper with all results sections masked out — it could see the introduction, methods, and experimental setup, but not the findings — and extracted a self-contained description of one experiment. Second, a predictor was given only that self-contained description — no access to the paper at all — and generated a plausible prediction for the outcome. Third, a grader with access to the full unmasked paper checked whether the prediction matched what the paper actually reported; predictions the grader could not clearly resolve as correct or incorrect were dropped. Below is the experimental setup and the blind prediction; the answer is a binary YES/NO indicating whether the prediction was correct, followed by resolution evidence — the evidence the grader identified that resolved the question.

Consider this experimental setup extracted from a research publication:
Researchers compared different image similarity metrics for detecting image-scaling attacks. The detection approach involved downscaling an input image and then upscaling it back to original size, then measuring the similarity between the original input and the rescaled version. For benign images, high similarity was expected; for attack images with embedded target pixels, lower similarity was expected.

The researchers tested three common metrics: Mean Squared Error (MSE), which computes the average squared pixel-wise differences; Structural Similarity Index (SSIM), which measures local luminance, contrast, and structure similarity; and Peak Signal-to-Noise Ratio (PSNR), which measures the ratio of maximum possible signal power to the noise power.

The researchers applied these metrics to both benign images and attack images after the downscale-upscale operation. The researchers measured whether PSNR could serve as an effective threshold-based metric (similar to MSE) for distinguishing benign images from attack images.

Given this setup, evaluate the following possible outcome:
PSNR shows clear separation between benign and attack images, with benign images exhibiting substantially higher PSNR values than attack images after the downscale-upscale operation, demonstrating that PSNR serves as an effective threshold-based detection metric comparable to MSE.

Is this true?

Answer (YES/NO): NO